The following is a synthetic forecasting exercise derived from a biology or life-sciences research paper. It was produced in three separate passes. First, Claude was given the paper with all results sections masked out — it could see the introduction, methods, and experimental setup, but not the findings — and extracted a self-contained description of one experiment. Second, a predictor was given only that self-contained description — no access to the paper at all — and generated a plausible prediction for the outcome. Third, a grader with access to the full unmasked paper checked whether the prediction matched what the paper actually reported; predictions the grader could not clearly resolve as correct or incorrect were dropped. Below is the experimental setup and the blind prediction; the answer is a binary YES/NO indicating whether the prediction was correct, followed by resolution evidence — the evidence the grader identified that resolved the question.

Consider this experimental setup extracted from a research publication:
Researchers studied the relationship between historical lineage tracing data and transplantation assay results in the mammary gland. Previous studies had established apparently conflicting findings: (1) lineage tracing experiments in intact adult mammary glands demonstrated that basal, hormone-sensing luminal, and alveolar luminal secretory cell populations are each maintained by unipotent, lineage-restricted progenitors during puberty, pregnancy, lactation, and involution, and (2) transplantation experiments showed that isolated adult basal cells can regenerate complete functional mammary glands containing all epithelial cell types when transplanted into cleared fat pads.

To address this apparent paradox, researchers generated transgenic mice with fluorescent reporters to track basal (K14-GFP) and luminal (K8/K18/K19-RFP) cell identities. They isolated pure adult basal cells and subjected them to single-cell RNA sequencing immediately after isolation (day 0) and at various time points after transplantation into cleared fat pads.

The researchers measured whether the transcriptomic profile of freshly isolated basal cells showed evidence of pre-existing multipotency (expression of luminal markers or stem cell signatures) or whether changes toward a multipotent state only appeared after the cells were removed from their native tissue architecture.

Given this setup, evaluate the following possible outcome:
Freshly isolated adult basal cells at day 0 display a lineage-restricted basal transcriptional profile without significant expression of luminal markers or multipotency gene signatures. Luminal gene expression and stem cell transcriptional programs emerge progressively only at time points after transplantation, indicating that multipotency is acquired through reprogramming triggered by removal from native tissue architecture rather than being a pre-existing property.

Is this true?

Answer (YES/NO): YES